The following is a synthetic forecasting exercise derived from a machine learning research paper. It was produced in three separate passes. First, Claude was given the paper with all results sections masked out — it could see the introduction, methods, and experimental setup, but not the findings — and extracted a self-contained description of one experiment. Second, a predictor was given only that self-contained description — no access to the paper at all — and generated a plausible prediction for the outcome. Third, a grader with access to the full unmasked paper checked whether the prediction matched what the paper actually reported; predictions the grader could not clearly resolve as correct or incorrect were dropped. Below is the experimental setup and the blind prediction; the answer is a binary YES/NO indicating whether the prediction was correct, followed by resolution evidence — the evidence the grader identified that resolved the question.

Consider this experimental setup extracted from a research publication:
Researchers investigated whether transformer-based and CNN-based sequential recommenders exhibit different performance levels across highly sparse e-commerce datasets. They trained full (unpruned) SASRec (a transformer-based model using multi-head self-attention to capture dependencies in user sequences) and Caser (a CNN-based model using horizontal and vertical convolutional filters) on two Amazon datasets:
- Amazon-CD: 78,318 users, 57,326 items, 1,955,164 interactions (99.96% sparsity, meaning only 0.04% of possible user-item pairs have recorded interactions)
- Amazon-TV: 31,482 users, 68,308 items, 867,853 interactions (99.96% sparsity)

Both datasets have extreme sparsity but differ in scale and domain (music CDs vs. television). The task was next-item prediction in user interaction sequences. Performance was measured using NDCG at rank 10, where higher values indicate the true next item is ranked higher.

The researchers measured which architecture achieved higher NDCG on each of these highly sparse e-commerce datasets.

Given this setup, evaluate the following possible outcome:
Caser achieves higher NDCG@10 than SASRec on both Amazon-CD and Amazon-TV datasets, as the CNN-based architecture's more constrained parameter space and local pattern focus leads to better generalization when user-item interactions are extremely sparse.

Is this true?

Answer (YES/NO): NO